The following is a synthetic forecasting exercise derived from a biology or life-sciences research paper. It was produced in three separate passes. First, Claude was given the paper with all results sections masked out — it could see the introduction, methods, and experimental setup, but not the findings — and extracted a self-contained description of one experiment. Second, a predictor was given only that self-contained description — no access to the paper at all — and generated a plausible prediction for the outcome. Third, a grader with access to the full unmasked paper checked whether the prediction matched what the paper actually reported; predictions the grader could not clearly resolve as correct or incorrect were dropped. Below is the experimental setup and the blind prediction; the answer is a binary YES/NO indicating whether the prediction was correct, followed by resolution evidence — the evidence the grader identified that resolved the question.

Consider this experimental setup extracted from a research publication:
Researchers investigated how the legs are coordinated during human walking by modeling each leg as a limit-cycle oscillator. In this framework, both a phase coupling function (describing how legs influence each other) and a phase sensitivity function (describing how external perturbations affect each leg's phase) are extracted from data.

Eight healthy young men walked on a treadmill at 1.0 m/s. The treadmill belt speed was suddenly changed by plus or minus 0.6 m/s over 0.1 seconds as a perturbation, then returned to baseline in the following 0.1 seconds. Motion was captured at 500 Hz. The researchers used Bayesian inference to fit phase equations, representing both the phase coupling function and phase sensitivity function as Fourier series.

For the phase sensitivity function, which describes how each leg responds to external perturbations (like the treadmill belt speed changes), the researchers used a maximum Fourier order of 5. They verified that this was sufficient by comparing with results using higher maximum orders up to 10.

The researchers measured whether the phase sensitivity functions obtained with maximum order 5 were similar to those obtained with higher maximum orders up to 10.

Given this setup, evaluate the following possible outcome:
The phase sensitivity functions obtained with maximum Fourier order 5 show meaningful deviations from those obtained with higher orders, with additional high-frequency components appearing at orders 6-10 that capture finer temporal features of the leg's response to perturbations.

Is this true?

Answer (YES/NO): NO